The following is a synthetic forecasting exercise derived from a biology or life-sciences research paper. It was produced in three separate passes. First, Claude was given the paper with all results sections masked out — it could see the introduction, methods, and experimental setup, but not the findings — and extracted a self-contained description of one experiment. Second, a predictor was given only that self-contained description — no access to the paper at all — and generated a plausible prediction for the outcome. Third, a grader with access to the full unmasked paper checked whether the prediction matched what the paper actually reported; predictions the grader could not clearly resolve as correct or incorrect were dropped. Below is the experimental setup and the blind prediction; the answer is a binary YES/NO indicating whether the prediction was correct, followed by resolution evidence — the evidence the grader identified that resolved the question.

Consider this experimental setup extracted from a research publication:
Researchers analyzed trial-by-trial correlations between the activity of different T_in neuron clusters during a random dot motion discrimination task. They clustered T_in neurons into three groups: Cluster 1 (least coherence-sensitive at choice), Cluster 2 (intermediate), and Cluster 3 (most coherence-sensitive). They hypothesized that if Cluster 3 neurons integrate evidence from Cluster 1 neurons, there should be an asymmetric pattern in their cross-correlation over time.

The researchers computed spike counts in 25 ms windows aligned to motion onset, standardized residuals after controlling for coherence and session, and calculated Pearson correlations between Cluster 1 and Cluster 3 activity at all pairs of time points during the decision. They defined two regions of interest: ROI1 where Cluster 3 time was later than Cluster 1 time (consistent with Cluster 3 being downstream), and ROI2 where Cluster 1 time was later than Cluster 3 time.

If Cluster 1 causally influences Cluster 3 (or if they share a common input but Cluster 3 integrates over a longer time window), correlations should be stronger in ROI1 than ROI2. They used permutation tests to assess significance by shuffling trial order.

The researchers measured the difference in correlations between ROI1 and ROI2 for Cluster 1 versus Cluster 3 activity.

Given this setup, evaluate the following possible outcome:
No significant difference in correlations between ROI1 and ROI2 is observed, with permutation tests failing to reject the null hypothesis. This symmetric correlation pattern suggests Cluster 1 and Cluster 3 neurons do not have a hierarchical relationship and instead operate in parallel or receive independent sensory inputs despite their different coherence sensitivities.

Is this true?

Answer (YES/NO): NO